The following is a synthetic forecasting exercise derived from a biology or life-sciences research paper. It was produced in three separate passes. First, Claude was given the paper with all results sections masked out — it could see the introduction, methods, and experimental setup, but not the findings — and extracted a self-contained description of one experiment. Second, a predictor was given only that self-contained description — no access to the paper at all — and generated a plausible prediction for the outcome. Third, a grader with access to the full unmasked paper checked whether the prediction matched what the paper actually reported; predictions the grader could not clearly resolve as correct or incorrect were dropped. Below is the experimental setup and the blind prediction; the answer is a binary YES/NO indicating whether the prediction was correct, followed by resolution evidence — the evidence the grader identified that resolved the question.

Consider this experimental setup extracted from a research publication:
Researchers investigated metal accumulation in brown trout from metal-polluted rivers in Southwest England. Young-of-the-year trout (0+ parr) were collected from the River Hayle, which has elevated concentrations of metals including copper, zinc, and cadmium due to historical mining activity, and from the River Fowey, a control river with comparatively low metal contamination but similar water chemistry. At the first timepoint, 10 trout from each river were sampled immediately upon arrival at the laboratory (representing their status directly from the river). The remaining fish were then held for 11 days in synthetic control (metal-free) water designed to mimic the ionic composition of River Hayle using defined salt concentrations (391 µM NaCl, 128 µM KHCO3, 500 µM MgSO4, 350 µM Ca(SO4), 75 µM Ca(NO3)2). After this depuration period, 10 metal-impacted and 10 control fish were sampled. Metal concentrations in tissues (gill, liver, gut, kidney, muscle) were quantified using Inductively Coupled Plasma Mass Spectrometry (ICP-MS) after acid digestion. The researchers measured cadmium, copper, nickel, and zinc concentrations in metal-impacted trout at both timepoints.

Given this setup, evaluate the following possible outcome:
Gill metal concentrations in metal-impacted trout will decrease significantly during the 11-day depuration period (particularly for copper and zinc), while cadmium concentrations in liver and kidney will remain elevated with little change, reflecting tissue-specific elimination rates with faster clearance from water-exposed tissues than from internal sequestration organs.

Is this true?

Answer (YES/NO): NO